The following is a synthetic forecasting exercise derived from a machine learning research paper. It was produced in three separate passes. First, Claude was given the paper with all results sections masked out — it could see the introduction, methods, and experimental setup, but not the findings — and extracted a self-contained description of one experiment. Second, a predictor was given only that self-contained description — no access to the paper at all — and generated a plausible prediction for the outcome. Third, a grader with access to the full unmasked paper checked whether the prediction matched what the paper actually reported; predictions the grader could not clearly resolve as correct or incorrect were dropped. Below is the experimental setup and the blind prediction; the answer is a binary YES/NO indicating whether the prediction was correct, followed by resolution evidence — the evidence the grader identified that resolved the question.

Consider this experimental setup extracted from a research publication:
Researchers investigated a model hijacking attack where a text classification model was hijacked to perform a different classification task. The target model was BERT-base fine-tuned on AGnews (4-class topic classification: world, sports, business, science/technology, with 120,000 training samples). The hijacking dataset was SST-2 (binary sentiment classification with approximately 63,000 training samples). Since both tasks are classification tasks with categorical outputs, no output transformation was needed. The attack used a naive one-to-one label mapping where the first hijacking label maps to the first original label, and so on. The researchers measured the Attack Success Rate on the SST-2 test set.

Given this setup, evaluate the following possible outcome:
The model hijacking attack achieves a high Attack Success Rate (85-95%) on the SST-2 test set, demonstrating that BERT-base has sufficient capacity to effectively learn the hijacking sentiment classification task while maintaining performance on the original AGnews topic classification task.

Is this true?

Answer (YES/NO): YES